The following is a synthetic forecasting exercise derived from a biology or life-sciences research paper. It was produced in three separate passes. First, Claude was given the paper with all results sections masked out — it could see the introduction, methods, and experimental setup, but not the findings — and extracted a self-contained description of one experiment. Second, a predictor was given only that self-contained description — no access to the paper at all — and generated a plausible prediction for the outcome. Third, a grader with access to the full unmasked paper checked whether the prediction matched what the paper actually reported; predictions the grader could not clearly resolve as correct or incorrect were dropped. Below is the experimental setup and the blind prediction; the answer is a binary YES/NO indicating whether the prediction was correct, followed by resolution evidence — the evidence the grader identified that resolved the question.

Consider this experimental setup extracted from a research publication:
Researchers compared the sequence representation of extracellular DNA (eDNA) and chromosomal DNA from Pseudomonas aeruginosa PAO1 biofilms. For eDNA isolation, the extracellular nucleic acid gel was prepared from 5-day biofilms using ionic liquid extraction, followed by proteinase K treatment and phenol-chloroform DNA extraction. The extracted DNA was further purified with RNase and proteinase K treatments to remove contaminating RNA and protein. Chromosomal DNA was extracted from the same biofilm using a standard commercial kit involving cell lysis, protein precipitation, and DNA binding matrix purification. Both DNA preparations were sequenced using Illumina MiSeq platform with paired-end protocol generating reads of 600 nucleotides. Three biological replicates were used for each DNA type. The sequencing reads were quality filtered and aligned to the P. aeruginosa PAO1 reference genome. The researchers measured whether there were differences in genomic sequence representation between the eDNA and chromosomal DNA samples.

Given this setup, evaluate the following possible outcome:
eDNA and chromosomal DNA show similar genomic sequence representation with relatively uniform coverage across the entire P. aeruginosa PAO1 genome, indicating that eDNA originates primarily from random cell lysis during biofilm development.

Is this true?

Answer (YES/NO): NO